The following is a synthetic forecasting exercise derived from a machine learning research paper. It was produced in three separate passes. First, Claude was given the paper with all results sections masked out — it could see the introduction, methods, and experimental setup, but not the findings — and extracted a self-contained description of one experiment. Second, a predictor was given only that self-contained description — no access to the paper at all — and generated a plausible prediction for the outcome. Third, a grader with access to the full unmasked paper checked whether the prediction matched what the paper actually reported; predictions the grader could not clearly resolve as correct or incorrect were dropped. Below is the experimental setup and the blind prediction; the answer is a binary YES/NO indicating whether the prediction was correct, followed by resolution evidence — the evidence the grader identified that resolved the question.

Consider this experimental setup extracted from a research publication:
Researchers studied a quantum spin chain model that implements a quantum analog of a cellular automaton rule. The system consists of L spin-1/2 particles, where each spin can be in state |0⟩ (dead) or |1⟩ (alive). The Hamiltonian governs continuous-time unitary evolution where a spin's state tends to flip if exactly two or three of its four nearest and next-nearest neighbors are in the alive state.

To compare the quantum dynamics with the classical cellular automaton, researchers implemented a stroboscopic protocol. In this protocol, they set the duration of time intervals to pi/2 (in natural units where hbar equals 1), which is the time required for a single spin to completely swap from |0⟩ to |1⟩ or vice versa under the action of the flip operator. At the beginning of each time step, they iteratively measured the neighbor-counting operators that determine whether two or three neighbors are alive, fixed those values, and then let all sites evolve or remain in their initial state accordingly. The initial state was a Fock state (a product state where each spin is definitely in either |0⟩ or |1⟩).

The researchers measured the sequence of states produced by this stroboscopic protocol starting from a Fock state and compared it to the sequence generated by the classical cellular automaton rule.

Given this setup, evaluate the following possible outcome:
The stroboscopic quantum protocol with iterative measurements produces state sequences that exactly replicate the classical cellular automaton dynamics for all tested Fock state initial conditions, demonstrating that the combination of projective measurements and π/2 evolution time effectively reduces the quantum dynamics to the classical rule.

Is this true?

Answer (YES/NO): YES